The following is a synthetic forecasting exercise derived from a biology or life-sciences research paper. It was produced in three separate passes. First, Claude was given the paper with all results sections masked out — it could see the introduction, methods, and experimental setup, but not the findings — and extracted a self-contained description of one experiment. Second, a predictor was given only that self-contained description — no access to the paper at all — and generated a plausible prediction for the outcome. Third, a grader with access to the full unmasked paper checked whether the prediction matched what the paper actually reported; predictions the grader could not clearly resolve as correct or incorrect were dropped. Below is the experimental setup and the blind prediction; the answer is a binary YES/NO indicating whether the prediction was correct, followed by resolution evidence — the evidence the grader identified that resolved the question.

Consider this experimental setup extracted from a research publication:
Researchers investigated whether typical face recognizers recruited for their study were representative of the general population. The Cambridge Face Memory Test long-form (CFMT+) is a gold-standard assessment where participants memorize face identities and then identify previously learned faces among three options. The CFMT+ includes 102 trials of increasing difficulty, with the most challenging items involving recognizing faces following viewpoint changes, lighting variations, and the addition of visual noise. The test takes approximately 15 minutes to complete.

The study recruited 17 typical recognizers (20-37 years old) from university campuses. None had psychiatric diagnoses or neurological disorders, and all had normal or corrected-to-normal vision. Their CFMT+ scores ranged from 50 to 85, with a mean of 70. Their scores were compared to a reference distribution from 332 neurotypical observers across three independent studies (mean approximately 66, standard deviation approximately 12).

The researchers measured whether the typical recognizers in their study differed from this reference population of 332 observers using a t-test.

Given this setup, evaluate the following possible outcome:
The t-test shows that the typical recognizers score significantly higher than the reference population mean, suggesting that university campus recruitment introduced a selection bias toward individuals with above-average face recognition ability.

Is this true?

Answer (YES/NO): NO